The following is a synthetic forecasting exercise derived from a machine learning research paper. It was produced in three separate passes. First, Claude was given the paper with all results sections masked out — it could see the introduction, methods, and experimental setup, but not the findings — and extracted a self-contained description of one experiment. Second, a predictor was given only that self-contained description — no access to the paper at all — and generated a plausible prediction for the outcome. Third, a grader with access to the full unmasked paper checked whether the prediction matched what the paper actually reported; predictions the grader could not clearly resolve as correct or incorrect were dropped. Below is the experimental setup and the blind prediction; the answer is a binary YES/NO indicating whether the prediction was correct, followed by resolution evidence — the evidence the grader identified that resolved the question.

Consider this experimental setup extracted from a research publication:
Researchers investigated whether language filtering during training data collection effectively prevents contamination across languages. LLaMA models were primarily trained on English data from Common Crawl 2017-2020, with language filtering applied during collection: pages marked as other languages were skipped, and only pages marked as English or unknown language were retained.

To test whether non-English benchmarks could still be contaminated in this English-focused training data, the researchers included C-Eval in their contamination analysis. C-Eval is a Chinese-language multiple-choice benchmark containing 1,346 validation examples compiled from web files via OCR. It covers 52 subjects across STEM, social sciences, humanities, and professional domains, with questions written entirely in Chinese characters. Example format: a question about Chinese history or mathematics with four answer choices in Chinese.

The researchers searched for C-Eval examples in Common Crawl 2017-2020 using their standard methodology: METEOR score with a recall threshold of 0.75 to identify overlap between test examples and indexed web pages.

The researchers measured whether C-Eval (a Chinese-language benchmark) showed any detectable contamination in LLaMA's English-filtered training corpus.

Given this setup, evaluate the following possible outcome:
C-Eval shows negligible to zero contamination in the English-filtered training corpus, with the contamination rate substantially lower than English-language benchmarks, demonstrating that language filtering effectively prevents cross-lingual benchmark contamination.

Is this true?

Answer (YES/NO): YES